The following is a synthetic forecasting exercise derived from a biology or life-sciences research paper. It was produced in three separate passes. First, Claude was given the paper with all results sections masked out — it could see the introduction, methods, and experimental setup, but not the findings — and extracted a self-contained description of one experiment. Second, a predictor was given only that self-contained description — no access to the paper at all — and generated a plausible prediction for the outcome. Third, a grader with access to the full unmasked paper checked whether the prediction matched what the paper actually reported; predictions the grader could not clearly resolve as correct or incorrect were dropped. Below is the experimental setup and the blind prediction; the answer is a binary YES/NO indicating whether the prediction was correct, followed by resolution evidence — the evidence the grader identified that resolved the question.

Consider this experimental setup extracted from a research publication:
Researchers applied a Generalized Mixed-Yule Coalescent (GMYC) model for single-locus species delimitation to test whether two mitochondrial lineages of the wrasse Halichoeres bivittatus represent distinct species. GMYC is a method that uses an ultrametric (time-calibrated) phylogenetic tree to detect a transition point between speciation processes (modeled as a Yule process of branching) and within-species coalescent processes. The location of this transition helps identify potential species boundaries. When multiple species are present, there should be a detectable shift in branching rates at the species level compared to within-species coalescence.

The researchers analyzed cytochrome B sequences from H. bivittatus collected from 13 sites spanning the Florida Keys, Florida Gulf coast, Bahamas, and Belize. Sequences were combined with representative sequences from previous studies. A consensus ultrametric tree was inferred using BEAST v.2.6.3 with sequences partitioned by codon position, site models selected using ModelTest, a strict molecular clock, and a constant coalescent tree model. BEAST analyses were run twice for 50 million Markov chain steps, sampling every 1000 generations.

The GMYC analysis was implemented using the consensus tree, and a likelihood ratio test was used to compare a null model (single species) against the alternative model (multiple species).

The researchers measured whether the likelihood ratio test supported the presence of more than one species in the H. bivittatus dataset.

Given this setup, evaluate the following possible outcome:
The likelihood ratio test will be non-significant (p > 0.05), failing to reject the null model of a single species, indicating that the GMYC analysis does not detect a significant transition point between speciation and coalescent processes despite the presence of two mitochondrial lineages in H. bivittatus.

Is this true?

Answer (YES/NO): YES